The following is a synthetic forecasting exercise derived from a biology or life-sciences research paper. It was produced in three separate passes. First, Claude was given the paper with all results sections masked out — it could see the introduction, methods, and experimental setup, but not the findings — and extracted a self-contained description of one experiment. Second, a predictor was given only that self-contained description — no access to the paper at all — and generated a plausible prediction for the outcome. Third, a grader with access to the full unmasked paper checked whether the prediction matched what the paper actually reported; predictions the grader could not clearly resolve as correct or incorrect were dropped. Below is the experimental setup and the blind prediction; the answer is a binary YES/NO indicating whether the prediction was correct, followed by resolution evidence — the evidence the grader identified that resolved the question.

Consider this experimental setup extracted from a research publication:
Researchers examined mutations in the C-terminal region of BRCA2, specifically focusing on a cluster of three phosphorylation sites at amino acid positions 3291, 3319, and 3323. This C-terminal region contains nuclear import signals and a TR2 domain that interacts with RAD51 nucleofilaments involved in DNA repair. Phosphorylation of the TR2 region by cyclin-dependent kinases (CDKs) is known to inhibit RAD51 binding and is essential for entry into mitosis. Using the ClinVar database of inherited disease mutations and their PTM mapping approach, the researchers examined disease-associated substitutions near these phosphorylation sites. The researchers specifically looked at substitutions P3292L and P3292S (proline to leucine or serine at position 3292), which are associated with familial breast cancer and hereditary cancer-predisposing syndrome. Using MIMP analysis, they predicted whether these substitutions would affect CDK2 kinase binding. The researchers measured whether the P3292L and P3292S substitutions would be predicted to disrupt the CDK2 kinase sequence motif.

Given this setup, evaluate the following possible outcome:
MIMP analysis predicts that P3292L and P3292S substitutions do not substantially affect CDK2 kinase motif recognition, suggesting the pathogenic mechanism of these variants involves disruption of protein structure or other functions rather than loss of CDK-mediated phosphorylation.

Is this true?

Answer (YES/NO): NO